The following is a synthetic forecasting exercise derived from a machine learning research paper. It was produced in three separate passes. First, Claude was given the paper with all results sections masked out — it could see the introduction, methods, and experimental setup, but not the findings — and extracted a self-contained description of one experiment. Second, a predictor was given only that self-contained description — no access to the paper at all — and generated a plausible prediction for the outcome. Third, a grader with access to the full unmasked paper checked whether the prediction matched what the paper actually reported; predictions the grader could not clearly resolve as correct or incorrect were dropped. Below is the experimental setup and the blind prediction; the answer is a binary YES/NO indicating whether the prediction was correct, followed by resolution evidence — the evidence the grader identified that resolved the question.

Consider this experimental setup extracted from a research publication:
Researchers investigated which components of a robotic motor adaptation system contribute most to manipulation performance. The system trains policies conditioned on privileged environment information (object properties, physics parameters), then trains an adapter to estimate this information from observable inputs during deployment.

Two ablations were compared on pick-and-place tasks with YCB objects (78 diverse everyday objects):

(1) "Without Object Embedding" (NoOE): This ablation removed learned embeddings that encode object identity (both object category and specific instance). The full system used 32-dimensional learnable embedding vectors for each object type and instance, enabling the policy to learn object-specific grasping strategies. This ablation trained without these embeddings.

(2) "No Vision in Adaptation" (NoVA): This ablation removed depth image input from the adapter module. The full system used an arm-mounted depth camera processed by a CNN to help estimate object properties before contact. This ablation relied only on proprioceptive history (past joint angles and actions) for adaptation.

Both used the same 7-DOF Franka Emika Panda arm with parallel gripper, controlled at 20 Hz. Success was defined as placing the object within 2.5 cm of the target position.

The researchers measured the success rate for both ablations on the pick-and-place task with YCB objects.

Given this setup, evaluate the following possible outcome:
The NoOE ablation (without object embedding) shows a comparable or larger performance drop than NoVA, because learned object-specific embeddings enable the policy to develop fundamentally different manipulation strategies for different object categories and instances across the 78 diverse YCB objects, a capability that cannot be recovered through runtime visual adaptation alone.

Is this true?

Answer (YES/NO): YES